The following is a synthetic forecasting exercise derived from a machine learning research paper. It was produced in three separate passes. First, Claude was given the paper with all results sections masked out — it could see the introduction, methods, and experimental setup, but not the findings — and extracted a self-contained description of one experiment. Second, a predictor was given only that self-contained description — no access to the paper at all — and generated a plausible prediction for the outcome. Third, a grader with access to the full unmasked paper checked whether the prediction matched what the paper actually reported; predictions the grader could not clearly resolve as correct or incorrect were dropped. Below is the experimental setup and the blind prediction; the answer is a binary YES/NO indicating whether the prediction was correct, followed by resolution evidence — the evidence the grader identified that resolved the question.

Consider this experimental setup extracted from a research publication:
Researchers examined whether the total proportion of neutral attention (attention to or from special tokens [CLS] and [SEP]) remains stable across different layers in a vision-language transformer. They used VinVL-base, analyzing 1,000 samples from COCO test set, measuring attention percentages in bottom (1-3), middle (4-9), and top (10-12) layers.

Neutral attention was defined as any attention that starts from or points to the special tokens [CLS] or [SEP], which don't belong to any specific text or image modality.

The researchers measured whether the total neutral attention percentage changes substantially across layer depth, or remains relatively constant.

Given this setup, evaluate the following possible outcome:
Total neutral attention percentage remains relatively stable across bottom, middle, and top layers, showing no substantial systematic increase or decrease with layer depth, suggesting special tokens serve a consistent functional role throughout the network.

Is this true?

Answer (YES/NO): YES